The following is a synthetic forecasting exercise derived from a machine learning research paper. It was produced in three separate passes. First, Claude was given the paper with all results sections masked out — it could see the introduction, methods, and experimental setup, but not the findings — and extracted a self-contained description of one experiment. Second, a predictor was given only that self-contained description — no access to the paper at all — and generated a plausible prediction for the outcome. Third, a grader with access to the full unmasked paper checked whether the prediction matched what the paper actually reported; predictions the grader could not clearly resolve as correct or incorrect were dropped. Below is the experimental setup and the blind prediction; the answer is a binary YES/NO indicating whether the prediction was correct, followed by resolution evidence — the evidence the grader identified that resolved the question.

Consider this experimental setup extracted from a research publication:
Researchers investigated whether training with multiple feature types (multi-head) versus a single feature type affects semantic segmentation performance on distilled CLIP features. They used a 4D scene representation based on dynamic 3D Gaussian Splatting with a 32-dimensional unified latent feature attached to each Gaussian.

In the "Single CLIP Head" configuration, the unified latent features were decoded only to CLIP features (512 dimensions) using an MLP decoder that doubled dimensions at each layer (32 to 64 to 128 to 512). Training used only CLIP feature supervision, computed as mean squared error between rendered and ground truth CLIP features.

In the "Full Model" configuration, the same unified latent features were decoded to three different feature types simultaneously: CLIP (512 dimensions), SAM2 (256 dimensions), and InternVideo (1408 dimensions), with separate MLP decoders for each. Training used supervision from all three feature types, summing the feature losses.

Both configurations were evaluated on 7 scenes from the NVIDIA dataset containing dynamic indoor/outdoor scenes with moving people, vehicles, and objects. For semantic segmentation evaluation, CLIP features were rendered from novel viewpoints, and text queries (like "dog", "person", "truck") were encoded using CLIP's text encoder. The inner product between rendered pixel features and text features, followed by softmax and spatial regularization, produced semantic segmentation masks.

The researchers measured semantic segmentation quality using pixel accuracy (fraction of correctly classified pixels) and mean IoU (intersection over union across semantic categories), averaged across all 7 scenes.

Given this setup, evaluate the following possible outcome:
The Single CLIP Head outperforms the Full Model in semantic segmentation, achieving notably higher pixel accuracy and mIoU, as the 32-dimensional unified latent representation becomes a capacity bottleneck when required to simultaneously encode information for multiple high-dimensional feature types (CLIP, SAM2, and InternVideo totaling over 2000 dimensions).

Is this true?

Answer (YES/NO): NO